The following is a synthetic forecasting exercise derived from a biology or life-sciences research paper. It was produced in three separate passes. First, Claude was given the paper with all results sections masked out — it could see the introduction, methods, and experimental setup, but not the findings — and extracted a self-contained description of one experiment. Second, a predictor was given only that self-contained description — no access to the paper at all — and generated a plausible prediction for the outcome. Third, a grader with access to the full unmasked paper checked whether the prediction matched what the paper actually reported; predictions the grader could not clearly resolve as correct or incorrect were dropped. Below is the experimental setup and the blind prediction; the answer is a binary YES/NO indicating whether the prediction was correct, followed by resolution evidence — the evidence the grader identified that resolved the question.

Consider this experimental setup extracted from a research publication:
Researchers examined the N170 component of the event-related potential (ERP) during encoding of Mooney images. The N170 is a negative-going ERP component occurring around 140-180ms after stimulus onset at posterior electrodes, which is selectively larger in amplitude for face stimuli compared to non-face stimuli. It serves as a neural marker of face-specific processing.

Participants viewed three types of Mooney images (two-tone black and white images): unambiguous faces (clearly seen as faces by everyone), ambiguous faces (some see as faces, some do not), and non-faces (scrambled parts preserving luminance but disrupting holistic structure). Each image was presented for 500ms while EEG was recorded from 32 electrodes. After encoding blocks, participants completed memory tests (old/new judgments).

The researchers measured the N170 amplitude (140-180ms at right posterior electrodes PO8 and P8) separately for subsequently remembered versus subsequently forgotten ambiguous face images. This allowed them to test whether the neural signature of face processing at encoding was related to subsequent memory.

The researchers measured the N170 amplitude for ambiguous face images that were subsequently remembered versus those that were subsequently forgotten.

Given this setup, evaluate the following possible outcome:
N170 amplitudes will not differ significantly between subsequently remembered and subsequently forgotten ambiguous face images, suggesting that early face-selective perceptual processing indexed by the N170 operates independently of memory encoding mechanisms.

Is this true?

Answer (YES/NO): NO